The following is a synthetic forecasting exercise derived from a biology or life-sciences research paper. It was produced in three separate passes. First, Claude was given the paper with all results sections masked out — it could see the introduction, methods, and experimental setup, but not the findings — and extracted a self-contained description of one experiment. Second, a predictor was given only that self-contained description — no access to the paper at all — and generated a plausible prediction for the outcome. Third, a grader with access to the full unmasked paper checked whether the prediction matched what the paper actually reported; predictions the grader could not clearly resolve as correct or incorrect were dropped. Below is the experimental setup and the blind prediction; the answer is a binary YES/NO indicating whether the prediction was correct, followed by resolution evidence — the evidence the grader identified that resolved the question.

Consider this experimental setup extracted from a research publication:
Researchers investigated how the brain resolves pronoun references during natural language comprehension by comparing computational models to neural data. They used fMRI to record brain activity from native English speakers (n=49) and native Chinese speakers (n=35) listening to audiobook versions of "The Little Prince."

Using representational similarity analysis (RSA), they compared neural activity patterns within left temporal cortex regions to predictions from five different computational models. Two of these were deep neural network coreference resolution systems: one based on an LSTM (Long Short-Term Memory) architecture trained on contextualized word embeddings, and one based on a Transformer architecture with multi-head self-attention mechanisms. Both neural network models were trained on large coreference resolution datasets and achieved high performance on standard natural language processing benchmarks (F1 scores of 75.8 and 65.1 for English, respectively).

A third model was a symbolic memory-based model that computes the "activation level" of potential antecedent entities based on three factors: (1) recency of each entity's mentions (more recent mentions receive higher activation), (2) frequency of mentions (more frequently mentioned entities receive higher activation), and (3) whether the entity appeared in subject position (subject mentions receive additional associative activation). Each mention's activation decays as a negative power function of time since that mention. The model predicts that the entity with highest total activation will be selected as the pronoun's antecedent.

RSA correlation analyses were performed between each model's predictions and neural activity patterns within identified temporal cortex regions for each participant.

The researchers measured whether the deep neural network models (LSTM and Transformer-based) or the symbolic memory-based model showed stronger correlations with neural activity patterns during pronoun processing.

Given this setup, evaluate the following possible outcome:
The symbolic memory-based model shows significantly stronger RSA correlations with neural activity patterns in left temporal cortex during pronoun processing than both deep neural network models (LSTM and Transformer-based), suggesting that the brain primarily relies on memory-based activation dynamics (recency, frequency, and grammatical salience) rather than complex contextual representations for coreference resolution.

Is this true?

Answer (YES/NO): YES